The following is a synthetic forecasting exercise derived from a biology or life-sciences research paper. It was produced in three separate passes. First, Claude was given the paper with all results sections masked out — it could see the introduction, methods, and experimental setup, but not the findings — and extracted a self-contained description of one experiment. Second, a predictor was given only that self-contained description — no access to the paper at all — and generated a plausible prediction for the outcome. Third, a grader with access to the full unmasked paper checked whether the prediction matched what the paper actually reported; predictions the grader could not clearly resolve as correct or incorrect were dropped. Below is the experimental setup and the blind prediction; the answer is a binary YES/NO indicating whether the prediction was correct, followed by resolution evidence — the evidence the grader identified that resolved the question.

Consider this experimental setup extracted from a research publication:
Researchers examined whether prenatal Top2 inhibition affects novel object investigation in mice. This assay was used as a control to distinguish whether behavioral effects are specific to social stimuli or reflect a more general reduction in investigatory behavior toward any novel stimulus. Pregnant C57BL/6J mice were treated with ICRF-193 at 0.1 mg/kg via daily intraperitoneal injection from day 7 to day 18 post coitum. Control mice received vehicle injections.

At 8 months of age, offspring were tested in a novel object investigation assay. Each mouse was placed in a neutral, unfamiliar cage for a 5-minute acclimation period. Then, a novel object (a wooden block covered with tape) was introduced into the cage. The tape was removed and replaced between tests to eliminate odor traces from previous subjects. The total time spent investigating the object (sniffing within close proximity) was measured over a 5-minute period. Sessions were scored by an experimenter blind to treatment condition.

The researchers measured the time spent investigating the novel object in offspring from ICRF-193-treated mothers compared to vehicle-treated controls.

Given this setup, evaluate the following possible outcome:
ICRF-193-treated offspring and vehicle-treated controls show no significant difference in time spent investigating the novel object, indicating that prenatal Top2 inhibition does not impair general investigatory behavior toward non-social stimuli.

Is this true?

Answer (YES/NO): YES